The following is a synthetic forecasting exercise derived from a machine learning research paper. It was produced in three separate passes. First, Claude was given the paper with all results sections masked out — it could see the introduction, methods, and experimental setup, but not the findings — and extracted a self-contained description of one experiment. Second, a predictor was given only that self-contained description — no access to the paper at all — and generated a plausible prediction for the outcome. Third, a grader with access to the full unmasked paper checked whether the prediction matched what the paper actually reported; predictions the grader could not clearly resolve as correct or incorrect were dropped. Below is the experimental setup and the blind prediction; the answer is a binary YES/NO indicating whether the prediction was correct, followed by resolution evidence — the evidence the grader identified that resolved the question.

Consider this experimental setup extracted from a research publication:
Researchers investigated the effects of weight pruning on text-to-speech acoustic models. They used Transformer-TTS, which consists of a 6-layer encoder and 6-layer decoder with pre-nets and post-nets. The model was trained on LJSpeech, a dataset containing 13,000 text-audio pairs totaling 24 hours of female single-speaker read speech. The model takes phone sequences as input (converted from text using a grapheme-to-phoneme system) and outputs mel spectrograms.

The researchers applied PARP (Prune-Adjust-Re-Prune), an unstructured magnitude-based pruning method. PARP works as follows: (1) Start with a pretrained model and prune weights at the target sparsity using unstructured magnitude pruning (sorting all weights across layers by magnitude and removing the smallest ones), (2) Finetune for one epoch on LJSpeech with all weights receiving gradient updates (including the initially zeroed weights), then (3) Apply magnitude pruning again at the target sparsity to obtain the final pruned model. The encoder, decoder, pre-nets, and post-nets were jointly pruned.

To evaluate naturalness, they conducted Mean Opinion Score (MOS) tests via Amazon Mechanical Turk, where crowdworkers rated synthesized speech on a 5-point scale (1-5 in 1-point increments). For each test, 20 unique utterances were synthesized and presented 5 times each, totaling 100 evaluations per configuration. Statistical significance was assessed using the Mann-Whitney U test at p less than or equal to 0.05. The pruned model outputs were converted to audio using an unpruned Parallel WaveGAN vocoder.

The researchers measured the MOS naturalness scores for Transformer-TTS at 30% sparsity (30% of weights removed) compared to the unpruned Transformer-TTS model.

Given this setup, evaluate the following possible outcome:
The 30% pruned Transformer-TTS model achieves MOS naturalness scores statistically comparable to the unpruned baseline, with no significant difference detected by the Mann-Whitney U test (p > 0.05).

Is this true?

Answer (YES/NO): YES